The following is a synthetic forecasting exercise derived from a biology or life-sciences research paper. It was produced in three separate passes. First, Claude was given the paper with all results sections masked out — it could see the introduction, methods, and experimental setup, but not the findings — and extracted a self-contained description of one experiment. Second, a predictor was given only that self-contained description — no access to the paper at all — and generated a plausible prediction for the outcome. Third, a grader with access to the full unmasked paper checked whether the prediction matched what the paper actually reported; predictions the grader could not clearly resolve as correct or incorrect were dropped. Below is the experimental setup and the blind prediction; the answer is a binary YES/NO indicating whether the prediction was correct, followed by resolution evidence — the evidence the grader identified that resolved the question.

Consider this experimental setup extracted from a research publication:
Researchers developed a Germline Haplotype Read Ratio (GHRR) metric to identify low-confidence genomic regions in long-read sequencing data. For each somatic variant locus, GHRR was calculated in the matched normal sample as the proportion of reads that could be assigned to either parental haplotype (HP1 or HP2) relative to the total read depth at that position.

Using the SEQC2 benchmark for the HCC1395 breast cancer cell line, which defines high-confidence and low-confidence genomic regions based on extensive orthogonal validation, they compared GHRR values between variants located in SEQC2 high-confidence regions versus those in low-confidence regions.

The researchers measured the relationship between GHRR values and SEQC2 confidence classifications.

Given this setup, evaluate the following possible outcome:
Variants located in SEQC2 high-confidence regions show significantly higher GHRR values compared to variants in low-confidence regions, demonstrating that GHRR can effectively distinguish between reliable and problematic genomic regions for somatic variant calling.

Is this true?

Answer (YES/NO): YES